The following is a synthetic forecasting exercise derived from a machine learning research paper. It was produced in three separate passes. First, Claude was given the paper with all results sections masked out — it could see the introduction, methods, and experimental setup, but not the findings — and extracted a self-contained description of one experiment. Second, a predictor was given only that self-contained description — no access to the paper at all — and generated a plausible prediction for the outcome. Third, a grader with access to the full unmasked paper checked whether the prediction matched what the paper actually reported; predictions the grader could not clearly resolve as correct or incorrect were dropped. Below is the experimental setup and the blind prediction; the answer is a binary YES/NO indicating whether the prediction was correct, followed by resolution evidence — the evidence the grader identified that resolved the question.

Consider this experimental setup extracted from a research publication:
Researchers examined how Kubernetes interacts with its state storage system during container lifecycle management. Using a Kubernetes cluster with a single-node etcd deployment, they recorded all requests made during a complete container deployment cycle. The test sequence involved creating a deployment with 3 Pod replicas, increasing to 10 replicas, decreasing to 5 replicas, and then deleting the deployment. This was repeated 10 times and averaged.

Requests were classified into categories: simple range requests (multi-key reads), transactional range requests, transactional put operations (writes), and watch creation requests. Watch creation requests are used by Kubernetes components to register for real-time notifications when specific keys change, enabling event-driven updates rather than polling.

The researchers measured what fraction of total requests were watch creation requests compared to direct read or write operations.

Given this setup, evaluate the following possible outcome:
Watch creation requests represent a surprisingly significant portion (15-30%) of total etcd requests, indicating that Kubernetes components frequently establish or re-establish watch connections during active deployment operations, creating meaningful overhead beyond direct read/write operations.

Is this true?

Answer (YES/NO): NO